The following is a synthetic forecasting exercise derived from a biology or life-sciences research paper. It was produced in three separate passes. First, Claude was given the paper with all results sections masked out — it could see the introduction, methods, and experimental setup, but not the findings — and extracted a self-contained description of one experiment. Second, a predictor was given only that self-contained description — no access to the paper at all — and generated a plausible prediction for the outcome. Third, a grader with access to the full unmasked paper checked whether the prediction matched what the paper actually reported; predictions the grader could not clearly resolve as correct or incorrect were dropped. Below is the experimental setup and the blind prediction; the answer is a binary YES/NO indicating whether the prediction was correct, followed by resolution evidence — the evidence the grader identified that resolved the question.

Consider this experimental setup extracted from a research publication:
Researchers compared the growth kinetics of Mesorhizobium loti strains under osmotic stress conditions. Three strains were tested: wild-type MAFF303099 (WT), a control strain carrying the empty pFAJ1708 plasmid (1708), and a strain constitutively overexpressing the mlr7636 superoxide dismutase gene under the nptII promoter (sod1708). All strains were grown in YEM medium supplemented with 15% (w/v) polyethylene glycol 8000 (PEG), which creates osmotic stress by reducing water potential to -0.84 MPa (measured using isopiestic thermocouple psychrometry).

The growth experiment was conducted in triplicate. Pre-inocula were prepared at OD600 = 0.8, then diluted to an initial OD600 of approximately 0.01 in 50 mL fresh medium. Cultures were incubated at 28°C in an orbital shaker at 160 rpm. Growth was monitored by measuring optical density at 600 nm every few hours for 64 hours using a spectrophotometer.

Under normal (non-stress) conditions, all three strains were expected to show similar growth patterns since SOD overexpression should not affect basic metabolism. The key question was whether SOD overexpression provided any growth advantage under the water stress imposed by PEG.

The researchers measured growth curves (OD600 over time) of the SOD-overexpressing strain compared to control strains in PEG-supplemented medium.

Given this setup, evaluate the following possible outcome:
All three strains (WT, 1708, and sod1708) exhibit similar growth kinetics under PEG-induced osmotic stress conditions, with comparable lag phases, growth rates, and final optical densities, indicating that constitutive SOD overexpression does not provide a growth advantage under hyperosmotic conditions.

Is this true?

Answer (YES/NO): YES